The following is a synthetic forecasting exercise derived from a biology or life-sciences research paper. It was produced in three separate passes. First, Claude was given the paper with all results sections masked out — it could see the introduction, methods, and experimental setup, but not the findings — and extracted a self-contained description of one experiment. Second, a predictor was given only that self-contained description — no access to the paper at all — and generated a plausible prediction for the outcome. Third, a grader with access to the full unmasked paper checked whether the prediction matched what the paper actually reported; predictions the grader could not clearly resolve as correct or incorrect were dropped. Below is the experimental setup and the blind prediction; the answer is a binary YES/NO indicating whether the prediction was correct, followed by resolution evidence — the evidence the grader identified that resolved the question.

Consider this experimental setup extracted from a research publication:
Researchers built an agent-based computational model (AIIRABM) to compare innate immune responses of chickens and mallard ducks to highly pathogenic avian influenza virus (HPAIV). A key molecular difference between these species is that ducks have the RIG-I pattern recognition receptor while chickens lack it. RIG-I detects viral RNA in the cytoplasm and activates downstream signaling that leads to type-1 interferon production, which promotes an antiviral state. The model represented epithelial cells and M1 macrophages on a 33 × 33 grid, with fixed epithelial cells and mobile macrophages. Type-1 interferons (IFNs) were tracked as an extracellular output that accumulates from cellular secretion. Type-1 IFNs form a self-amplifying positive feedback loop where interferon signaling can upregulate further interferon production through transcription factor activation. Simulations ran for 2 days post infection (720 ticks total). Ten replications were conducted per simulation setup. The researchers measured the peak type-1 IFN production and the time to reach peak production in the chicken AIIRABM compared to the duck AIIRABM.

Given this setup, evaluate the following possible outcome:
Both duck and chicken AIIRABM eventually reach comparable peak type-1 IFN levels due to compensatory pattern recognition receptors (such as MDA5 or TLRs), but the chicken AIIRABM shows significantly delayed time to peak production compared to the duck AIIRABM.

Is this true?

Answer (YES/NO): NO